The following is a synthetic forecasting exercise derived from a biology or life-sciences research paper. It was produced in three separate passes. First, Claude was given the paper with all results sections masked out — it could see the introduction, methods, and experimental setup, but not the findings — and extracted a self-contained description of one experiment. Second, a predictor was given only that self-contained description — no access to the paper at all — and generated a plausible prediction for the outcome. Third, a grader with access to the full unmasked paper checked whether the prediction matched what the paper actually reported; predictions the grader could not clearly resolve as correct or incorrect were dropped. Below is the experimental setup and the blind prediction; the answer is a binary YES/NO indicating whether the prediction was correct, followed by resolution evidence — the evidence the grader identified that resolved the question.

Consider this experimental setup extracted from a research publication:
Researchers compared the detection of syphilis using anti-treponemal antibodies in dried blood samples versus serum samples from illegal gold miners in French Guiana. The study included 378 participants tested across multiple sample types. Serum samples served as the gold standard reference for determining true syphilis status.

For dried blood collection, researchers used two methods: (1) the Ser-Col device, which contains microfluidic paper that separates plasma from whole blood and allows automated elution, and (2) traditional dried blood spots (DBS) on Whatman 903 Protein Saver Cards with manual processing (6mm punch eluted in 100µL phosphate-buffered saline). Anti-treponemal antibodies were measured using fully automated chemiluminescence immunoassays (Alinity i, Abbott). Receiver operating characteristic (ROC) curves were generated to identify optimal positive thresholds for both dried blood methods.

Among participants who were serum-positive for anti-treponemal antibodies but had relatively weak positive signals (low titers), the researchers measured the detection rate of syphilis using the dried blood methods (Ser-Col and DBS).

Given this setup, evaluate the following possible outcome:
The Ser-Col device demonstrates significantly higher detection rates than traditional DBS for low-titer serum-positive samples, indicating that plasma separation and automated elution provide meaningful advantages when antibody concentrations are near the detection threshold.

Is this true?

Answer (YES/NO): NO